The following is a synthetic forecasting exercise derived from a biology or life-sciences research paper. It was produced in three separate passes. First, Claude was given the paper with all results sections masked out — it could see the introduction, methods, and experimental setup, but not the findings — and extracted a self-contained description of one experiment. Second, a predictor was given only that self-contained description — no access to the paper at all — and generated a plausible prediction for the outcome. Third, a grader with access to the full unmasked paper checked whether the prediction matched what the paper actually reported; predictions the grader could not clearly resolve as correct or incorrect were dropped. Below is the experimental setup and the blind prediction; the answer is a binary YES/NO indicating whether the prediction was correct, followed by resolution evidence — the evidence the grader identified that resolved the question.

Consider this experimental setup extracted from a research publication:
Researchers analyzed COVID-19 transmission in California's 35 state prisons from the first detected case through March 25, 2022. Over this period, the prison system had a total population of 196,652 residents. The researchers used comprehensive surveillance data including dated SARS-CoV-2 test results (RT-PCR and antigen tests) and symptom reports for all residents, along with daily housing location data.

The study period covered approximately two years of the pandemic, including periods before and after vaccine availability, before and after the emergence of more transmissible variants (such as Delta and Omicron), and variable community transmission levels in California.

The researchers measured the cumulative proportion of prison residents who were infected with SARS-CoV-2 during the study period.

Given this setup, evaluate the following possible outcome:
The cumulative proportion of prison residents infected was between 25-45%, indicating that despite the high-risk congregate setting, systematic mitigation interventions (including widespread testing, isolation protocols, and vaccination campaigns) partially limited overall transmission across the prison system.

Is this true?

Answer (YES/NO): YES